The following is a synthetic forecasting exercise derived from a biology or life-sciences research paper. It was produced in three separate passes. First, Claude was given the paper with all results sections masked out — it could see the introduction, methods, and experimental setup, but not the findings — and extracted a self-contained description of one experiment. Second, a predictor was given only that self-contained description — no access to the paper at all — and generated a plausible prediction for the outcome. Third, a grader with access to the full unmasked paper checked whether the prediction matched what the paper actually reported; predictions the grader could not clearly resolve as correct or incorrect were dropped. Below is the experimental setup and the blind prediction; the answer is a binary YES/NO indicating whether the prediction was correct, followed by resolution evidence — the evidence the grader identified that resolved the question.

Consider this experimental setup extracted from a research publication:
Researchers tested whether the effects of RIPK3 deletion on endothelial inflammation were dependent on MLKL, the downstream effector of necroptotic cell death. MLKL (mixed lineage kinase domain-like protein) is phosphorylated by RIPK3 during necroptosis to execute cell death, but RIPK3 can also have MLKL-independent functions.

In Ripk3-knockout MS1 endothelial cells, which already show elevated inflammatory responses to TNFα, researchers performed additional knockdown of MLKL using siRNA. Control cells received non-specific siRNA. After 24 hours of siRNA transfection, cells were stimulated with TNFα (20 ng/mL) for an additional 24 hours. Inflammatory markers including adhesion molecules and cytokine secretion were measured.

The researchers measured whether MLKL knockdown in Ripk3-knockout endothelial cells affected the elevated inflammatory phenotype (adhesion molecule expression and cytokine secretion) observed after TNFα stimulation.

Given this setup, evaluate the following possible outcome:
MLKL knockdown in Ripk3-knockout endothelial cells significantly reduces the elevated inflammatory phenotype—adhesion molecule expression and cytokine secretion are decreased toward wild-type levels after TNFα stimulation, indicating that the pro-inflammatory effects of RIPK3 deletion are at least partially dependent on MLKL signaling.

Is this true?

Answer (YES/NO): NO